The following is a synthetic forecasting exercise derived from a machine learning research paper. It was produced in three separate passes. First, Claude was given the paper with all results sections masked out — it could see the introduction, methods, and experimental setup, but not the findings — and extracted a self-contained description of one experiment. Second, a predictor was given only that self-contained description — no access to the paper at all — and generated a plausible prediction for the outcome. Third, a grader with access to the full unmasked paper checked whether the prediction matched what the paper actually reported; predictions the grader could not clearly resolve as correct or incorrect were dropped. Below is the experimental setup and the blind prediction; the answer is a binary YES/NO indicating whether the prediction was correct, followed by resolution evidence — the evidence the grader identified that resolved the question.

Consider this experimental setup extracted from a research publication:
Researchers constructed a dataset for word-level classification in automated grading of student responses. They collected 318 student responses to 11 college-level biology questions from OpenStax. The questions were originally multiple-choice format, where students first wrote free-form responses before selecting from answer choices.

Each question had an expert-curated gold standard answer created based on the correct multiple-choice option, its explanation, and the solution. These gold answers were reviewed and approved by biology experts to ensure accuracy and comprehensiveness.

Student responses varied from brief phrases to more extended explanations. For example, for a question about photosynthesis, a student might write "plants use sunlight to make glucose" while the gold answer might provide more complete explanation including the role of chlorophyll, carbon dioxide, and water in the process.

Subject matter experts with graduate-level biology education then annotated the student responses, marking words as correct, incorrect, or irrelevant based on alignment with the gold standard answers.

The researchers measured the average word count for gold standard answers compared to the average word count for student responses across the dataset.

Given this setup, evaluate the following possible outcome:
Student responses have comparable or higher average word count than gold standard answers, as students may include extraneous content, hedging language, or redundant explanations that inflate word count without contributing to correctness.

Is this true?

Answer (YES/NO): NO